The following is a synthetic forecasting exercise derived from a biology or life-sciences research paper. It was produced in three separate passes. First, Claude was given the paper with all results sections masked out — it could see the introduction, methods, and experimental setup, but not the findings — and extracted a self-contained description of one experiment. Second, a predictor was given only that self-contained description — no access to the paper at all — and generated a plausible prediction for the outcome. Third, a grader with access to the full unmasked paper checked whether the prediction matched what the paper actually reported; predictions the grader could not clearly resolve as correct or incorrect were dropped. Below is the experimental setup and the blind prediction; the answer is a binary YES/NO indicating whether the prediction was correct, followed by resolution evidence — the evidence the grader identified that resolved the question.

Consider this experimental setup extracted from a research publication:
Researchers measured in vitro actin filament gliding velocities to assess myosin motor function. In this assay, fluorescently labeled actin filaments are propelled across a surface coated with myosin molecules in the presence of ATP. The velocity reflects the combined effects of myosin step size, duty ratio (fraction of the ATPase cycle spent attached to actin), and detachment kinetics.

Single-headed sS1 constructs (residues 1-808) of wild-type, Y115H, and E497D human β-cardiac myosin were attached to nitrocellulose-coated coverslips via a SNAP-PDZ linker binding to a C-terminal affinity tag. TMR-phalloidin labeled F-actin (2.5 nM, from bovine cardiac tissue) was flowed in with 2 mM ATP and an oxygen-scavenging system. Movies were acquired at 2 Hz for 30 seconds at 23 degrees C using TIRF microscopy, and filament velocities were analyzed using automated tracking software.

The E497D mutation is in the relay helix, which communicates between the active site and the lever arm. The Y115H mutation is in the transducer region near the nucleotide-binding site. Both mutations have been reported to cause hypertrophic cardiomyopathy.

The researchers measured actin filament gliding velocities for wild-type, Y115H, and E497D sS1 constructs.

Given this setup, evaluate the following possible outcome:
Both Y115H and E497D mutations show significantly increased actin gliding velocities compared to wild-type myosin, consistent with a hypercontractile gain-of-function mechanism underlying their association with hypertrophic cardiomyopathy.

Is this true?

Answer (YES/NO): NO